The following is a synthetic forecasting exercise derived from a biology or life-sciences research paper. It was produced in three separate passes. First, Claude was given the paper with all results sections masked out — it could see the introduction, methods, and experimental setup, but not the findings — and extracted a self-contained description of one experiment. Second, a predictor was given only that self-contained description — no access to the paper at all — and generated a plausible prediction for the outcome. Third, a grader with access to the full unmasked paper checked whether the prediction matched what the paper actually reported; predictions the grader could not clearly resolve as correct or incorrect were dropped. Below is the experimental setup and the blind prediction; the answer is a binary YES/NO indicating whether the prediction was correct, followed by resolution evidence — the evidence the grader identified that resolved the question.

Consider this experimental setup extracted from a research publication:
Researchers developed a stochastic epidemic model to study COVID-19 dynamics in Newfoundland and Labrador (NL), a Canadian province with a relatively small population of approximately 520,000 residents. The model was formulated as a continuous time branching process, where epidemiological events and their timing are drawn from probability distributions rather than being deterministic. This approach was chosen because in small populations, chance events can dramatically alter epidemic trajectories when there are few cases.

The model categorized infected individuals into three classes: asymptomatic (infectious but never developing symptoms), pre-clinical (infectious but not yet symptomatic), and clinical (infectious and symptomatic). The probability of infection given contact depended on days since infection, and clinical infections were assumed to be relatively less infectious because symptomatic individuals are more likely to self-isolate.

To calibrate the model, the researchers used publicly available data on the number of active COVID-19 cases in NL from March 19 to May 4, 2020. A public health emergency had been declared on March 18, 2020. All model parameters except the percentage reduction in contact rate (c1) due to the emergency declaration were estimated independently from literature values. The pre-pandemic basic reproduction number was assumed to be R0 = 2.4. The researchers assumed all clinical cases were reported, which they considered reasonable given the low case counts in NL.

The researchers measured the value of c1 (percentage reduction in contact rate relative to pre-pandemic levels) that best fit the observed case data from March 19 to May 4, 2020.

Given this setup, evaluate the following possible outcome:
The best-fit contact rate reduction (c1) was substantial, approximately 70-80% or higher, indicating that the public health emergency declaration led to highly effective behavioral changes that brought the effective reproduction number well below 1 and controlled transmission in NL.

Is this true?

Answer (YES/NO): NO